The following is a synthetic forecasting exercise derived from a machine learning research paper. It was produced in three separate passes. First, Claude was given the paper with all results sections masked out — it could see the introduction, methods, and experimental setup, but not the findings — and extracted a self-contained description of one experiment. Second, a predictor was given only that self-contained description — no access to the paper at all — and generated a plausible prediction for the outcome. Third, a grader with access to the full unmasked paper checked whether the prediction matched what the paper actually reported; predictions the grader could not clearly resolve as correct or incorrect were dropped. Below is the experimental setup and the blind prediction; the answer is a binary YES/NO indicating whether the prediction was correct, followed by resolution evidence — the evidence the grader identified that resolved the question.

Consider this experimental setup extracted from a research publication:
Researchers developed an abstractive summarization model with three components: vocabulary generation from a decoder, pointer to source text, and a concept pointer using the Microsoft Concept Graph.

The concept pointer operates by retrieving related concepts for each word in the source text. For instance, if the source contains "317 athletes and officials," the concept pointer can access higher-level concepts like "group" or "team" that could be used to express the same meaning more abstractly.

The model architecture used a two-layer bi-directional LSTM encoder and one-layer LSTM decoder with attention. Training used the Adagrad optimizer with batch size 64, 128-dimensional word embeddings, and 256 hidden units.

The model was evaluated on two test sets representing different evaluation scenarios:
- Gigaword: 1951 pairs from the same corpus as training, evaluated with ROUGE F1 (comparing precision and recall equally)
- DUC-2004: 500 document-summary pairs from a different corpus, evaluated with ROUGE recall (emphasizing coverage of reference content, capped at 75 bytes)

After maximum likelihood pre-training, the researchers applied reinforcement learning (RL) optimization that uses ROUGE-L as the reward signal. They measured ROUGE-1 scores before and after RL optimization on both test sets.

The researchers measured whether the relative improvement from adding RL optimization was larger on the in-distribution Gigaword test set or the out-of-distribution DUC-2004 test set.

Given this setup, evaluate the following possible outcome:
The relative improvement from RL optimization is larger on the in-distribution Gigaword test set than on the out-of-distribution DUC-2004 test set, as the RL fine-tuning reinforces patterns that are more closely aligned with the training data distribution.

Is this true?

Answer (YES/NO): YES